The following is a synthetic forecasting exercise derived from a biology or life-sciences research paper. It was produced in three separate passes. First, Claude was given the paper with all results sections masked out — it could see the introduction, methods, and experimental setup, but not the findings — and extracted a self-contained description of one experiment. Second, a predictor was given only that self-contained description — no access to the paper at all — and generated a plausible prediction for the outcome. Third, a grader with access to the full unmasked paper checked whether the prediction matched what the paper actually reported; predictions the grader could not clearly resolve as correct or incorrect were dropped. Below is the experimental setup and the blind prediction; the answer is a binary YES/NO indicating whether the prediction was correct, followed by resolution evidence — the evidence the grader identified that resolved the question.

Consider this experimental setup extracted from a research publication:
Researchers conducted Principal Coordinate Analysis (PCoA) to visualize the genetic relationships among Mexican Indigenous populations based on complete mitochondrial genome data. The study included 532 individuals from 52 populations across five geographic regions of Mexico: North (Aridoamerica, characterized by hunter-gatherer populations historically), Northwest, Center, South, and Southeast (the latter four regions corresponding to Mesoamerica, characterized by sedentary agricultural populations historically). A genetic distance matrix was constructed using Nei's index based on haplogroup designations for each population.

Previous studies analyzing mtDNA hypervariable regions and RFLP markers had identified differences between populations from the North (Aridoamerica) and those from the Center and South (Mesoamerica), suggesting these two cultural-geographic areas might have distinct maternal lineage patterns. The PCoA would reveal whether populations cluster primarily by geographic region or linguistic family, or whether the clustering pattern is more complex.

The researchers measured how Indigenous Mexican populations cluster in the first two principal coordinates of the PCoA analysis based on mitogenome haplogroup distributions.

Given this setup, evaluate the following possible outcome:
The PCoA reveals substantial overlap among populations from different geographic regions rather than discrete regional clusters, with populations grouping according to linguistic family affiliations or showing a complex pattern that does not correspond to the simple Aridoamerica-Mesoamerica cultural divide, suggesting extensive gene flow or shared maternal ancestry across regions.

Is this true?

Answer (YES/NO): YES